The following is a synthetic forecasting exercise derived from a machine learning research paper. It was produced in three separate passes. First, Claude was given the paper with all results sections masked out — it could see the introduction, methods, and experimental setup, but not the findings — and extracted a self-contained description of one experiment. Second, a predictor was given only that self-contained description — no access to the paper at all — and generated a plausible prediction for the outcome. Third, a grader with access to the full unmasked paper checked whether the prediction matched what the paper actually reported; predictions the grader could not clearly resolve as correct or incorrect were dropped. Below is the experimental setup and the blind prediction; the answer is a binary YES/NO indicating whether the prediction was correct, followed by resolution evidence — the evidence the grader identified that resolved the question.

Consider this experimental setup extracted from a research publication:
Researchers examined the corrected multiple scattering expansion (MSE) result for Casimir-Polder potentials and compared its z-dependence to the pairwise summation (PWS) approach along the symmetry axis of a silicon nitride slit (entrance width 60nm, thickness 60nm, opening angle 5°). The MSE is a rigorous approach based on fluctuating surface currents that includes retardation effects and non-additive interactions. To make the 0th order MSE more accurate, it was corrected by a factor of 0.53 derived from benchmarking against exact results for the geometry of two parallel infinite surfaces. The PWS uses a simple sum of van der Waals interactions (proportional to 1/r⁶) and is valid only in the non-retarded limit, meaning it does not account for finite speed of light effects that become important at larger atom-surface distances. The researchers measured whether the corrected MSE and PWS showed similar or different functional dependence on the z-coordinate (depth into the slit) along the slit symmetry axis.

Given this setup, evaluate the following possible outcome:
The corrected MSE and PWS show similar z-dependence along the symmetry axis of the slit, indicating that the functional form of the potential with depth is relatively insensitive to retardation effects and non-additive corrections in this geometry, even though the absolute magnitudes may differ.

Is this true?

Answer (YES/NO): YES